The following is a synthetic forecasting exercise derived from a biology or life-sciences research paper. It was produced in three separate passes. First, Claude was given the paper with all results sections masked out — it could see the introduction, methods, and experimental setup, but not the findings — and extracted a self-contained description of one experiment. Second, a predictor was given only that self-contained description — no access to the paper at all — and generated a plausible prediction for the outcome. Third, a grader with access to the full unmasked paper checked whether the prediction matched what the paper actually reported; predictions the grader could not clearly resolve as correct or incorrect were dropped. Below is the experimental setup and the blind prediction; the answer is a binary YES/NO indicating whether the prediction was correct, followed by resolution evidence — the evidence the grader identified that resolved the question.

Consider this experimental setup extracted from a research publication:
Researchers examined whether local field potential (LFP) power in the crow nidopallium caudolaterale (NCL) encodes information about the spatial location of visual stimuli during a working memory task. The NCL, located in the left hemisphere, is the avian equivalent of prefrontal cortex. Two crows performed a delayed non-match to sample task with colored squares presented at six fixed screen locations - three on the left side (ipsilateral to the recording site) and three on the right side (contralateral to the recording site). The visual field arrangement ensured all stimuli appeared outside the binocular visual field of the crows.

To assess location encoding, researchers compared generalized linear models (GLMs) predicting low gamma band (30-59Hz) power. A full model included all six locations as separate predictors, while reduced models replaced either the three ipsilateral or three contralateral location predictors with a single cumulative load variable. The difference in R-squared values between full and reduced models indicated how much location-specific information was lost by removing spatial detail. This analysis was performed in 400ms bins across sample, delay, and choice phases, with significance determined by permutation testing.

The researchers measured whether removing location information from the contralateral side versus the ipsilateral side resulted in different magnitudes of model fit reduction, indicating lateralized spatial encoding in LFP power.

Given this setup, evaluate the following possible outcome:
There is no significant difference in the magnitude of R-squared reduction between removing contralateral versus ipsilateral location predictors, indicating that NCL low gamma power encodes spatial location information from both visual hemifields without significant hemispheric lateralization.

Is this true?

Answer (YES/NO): NO